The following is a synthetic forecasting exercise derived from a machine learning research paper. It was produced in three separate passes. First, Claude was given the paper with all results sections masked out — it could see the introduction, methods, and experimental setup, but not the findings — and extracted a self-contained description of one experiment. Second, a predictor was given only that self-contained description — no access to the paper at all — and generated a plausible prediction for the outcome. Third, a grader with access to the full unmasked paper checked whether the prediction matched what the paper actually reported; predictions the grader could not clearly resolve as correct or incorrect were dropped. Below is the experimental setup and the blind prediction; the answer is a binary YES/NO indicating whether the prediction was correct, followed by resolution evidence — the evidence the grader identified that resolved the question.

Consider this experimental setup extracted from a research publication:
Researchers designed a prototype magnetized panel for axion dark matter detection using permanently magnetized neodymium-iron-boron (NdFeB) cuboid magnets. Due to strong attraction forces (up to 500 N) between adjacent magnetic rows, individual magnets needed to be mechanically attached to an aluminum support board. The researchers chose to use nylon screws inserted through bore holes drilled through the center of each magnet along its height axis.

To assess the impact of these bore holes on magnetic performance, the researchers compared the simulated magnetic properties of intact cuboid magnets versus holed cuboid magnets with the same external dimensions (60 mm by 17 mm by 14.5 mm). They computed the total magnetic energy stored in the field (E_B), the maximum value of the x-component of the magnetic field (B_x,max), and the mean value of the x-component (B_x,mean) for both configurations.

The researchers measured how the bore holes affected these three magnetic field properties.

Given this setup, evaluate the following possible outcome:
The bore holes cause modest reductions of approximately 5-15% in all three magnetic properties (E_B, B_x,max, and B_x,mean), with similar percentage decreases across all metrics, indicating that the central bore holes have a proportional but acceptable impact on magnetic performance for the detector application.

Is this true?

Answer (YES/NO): NO